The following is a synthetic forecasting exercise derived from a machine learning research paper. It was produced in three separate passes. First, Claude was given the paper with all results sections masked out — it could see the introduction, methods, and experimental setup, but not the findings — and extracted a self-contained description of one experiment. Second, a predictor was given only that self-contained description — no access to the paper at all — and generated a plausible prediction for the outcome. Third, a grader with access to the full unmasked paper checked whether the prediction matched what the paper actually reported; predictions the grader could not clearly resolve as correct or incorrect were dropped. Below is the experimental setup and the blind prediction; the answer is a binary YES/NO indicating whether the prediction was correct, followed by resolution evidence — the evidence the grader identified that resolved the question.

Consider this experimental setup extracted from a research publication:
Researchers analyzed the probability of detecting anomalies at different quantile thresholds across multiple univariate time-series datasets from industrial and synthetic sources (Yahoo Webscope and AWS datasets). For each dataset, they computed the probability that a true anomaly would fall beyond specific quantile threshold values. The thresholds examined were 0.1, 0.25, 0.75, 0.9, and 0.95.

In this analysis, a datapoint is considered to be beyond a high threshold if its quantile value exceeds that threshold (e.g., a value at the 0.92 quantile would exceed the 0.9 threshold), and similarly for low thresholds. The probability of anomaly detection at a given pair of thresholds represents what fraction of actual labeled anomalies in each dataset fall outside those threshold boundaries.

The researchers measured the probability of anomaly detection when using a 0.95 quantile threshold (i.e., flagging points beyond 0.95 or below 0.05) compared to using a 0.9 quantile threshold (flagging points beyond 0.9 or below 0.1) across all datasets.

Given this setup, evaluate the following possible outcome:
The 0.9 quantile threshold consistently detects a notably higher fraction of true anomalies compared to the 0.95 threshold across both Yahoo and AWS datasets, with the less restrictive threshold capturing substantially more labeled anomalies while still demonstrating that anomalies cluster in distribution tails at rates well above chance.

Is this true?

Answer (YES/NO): YES